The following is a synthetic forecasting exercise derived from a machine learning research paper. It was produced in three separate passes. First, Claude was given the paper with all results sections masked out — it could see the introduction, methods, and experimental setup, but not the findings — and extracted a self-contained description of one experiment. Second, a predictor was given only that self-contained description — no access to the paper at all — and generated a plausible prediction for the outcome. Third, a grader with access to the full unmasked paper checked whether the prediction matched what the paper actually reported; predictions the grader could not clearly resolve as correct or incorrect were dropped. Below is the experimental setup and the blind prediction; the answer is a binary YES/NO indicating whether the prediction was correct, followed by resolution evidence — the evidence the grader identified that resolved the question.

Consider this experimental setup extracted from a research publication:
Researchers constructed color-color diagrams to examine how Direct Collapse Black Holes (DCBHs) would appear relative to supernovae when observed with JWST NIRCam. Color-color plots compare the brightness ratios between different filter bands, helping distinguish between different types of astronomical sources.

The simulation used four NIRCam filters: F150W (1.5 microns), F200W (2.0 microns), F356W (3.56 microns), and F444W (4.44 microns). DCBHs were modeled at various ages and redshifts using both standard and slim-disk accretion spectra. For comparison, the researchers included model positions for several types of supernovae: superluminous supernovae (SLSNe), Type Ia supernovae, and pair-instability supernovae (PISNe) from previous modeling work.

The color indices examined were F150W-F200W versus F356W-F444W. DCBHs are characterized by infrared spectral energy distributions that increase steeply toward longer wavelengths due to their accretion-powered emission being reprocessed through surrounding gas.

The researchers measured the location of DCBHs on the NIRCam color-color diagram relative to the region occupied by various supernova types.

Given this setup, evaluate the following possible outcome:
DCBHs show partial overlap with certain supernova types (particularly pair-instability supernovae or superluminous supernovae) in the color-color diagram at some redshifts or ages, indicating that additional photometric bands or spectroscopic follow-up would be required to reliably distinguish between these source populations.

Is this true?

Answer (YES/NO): NO